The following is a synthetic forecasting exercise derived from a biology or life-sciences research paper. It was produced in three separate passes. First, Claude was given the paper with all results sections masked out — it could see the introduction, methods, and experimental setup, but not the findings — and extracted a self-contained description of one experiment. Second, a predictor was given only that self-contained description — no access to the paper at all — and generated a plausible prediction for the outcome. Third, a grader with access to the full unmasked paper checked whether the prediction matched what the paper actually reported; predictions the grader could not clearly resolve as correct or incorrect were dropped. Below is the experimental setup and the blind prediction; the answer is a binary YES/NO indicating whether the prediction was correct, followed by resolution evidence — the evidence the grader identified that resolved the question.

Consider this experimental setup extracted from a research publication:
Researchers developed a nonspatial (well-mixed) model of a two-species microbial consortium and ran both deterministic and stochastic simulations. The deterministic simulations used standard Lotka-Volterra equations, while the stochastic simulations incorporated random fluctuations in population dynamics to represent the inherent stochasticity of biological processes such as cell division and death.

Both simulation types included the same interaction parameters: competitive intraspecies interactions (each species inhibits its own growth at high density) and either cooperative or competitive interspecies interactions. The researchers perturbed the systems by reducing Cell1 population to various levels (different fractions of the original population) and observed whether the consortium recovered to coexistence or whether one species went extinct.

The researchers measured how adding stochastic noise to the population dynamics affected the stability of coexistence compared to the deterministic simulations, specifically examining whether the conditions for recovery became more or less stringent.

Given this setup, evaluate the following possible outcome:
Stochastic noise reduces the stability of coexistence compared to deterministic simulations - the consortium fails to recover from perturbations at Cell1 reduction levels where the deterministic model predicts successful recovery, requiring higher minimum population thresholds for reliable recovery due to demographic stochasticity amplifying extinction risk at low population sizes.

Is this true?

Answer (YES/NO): NO